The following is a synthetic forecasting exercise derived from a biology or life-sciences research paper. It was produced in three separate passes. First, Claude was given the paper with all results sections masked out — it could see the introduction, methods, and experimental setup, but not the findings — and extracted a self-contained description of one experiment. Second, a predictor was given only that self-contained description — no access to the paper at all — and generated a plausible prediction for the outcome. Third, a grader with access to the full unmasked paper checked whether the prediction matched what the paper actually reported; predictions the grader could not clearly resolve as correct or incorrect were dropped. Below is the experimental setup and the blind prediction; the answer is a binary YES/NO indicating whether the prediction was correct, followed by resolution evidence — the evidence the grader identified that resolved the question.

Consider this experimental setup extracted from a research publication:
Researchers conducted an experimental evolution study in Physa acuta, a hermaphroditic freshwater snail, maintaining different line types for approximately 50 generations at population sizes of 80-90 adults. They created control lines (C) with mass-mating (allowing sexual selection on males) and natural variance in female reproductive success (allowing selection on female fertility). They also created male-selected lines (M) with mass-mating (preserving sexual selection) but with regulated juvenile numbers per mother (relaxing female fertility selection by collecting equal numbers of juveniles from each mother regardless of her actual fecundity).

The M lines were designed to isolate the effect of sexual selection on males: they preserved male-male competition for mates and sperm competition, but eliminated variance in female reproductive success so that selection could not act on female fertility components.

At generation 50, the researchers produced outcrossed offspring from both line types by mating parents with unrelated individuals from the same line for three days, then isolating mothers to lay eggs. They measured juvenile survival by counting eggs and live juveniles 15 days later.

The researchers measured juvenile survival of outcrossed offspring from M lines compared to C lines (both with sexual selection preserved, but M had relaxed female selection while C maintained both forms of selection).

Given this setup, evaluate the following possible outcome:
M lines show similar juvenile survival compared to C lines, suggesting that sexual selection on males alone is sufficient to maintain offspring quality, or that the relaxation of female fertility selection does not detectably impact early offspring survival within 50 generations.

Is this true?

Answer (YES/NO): YES